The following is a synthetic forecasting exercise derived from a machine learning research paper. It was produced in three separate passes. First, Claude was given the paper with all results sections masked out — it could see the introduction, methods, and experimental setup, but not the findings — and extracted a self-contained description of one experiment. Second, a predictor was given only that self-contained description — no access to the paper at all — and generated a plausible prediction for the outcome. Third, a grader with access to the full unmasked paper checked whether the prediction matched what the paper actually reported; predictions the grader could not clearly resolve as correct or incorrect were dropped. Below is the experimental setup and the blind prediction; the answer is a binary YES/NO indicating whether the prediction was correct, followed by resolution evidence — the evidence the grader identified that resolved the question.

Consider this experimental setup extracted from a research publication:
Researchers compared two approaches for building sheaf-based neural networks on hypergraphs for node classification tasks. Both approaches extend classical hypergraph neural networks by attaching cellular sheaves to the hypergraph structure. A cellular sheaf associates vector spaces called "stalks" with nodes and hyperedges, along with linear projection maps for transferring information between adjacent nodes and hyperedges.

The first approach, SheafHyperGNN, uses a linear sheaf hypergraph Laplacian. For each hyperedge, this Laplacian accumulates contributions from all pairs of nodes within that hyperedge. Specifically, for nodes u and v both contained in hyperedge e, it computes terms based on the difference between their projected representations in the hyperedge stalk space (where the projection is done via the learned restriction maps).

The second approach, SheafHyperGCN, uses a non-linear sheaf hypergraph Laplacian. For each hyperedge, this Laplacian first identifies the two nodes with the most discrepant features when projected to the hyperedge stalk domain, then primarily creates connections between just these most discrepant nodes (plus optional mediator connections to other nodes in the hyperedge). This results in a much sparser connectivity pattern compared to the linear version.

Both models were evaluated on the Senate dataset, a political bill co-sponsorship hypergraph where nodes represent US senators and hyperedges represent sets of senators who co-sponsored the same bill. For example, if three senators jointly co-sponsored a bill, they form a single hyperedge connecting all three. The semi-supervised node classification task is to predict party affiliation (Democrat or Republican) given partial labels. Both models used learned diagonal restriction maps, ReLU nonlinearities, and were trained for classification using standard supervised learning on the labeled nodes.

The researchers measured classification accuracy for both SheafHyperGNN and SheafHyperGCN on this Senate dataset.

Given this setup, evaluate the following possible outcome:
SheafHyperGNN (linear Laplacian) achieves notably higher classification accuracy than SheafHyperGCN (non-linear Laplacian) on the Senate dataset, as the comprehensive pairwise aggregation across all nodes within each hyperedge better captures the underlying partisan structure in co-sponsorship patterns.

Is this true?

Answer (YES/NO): NO